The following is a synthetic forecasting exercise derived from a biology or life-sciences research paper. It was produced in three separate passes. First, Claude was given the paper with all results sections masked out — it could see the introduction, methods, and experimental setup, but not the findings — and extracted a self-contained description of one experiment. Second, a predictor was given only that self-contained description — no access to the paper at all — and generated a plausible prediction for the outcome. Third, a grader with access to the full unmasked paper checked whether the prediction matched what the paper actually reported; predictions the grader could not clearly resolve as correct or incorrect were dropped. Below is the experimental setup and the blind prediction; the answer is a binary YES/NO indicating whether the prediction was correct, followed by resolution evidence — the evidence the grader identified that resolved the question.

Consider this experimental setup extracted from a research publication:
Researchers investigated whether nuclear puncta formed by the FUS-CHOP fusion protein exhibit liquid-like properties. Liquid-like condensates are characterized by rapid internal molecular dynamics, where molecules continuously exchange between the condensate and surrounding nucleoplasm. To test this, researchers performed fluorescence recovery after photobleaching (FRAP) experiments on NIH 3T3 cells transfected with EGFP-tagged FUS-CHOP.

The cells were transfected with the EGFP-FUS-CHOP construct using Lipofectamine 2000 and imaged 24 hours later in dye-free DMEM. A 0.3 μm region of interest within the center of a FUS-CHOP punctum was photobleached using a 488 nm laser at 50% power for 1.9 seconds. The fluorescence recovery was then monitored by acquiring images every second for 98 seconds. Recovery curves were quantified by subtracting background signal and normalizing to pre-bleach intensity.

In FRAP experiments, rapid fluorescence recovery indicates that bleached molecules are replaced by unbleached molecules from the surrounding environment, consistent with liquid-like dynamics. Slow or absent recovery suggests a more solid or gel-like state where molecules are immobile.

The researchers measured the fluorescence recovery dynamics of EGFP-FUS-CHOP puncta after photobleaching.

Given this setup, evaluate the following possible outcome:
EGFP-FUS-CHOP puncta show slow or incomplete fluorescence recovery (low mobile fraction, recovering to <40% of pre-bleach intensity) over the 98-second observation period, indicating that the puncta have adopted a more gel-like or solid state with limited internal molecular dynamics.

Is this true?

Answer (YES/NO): NO